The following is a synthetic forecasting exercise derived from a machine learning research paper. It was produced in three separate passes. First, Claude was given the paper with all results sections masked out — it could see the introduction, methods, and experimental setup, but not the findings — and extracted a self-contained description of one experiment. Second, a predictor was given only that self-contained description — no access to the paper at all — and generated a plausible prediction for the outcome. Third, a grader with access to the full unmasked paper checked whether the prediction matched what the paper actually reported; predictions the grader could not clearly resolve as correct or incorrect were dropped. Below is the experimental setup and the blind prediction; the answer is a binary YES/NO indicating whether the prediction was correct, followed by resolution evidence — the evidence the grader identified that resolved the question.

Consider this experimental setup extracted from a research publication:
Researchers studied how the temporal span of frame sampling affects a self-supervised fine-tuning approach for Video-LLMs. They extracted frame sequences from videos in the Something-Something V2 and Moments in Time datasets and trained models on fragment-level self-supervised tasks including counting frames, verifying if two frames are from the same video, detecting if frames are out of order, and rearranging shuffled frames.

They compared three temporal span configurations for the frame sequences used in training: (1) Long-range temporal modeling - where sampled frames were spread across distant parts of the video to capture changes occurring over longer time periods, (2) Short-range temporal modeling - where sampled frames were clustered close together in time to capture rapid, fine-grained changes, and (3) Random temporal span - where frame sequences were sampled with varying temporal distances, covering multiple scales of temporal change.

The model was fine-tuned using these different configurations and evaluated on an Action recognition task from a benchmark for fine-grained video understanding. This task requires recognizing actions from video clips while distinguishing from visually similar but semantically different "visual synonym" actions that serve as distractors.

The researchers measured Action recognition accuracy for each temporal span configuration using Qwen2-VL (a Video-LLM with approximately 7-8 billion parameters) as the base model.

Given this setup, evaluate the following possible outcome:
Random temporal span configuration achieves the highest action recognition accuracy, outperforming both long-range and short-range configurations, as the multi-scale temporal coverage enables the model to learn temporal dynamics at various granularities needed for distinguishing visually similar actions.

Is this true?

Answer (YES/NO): YES